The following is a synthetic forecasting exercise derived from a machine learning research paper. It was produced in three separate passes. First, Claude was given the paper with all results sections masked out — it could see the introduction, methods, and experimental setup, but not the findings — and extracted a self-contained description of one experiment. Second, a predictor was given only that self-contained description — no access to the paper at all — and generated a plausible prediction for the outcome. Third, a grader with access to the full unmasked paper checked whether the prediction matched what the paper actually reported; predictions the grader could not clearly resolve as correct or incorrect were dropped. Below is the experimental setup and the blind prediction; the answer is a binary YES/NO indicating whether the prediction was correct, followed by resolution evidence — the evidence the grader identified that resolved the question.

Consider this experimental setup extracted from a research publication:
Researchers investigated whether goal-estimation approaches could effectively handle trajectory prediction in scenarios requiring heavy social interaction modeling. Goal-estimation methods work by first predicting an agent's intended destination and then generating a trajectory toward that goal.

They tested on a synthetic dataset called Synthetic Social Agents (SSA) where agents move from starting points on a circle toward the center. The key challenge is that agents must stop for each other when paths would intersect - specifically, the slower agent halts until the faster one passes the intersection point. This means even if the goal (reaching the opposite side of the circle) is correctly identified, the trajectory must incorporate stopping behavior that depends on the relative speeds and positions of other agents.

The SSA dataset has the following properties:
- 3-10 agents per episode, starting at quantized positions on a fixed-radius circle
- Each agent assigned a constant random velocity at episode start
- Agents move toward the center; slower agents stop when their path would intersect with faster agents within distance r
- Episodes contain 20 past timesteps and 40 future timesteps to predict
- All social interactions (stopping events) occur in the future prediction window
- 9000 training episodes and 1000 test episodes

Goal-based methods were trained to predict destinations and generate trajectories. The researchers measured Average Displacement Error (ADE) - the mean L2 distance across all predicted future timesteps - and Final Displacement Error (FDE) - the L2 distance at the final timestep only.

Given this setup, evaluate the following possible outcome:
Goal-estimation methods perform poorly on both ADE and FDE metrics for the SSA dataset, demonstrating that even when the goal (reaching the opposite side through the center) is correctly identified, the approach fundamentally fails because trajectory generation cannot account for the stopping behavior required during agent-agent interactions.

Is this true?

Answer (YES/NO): YES